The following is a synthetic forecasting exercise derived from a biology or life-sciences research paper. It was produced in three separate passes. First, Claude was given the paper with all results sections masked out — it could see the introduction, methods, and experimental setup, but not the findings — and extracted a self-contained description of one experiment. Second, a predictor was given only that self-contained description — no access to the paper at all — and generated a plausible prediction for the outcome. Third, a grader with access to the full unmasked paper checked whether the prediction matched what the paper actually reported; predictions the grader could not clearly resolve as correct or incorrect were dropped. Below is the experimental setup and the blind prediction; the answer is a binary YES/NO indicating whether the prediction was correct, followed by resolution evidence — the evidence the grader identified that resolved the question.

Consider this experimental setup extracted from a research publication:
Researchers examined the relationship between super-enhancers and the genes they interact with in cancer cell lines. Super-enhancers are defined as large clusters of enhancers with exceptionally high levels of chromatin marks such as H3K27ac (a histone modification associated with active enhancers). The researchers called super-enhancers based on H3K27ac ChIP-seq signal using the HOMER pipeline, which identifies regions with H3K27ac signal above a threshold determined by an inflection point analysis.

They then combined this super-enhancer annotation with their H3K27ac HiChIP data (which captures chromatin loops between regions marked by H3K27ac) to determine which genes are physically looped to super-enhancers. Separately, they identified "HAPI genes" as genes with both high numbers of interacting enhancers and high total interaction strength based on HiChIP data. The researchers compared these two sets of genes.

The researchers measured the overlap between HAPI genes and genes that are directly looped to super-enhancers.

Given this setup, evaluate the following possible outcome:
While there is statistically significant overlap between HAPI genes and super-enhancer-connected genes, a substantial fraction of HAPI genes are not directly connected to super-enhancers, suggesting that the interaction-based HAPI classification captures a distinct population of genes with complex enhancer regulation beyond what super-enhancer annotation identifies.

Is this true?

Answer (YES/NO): YES